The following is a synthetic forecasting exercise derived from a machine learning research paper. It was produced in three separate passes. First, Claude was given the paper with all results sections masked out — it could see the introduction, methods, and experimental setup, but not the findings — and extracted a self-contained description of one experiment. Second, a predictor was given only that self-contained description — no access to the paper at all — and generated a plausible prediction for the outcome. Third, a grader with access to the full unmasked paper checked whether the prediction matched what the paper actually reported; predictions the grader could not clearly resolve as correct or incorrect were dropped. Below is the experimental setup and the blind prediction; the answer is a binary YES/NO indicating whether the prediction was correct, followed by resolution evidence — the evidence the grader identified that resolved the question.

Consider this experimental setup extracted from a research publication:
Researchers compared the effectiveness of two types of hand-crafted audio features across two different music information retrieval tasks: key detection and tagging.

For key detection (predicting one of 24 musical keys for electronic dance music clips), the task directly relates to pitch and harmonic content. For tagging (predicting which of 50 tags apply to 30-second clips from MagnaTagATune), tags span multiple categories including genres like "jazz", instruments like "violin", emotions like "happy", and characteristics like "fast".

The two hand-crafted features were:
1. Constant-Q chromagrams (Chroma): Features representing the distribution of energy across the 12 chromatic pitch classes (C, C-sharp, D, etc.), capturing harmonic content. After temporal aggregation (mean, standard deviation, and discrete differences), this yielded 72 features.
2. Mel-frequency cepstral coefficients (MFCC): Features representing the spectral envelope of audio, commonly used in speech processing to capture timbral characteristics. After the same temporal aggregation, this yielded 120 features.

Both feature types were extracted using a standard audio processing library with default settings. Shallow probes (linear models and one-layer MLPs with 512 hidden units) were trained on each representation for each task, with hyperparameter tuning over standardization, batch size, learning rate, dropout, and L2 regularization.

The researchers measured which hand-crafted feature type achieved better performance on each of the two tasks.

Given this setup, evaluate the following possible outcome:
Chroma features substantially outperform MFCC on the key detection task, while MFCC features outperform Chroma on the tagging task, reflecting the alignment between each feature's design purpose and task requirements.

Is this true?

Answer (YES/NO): YES